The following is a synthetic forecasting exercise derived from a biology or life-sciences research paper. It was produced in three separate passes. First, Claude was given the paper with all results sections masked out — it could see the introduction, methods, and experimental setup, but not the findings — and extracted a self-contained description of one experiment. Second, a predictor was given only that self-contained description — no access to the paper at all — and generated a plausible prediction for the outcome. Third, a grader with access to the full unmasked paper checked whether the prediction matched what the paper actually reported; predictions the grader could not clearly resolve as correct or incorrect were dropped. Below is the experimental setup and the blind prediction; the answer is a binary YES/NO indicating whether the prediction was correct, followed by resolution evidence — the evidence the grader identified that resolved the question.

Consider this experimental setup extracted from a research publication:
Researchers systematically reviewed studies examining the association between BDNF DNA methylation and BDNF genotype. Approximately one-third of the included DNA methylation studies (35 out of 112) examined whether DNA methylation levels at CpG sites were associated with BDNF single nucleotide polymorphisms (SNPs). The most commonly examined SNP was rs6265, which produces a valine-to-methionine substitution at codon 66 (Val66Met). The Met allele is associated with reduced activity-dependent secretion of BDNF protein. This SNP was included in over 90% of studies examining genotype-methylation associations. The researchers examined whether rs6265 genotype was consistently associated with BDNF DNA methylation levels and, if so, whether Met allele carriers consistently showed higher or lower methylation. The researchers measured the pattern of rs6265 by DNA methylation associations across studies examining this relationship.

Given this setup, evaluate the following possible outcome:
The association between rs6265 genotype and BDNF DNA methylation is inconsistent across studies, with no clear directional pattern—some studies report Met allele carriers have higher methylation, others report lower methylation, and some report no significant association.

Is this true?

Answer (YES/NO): YES